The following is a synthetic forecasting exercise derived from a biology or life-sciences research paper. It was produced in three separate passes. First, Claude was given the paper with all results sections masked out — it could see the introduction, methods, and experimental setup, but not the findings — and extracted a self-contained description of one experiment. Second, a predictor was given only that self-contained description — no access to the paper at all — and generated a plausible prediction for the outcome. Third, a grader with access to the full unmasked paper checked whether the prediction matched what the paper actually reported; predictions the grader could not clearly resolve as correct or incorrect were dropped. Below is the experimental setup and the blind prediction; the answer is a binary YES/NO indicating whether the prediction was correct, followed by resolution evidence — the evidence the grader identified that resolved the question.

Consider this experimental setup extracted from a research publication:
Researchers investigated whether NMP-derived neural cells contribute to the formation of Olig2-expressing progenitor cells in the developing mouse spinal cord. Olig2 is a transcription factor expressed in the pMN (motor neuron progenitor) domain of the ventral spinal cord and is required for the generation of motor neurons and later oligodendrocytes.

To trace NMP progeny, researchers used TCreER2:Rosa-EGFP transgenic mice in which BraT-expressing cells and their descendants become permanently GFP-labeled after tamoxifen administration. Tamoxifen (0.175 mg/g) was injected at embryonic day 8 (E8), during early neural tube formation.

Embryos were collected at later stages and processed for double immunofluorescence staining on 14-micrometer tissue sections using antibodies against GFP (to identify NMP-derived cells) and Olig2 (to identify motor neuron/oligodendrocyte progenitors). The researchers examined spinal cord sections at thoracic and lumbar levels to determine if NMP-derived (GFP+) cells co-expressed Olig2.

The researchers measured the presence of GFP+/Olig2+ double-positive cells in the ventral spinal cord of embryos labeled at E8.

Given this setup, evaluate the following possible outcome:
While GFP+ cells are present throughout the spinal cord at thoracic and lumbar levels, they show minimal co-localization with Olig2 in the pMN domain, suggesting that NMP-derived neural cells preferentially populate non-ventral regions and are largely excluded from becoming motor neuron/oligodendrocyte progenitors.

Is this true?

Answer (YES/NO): NO